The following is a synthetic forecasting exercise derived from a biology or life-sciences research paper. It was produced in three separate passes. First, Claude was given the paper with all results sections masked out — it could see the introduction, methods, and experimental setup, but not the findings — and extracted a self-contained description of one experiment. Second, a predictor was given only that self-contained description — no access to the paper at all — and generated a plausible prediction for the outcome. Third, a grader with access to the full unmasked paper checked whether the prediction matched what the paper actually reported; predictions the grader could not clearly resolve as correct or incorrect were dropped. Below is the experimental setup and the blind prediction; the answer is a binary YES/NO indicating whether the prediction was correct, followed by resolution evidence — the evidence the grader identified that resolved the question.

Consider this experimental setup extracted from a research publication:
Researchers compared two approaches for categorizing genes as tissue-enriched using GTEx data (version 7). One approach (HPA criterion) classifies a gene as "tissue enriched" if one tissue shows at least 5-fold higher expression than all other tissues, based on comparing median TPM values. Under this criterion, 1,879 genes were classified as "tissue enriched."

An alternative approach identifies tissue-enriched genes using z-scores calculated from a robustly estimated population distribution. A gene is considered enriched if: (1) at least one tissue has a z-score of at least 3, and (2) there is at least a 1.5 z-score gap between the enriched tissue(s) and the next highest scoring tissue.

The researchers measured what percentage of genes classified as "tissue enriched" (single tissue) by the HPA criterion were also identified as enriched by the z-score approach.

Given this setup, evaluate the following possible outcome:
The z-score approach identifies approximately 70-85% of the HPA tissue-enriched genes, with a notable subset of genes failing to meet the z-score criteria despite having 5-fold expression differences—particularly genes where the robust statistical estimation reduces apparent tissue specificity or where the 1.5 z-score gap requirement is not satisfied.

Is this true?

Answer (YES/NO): NO